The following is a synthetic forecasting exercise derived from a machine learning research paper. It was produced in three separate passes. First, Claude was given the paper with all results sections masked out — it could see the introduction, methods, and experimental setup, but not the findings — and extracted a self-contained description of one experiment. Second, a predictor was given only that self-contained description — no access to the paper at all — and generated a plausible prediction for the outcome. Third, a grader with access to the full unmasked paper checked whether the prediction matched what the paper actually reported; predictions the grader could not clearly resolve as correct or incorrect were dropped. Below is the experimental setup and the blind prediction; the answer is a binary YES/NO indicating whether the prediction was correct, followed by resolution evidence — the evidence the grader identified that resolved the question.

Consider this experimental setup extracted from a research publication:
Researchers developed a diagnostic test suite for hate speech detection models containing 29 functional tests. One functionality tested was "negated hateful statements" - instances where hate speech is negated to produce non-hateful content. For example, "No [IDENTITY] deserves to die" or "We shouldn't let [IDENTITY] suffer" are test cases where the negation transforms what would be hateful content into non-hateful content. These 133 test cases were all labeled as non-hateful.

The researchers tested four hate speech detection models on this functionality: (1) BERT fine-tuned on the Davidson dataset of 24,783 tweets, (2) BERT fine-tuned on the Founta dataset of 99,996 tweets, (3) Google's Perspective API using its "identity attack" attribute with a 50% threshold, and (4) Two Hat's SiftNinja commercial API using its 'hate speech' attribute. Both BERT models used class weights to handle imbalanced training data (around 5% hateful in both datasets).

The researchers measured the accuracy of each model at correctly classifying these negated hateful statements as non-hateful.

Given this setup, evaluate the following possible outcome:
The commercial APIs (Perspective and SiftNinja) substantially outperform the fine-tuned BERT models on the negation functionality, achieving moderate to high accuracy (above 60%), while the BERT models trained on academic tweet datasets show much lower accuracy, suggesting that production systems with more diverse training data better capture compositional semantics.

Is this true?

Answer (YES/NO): NO